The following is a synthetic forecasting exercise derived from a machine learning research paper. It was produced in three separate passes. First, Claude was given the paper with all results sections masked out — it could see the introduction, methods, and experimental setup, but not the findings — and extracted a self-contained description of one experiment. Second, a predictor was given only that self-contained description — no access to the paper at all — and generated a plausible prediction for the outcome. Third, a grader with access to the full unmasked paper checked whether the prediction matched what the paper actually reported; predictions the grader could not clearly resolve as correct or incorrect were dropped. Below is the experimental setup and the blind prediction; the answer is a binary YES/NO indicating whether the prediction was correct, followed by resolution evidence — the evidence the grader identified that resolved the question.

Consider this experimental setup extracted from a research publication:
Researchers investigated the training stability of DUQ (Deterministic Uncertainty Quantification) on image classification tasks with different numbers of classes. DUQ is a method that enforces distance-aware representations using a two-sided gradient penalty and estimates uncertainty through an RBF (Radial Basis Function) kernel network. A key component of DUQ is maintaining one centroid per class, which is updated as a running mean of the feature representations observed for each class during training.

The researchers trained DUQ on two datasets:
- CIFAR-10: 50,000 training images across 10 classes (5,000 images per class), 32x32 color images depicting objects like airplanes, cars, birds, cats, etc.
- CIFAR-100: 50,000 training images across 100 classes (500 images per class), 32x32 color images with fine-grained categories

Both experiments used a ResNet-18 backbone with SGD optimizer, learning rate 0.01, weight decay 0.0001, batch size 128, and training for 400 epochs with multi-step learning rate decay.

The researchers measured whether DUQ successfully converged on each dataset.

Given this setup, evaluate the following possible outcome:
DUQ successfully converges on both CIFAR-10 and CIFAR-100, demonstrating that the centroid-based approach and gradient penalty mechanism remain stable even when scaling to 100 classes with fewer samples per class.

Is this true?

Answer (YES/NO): NO